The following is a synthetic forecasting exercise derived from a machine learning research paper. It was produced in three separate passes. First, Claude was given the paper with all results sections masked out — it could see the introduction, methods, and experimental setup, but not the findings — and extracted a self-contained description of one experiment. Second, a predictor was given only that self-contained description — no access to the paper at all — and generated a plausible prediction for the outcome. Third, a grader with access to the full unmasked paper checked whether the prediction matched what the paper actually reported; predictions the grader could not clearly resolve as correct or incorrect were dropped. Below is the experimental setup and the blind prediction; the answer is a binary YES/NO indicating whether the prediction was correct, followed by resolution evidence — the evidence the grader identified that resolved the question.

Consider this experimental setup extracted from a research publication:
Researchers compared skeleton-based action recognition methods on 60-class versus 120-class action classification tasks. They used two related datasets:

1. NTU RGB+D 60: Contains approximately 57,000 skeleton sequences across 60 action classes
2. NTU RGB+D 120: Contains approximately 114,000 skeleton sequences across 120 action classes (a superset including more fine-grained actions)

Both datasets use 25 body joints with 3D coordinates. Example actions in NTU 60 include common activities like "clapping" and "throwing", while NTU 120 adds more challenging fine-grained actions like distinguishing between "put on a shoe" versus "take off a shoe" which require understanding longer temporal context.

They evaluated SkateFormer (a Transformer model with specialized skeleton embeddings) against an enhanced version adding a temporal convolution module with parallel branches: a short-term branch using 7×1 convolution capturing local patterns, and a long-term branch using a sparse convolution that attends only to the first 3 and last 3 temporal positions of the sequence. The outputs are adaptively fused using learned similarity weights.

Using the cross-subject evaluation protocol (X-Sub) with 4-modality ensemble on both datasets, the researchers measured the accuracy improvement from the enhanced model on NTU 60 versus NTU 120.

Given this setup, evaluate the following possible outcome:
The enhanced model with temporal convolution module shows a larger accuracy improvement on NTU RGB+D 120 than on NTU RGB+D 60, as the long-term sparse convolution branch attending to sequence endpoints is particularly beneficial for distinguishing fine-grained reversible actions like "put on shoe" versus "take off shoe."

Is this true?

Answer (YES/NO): NO